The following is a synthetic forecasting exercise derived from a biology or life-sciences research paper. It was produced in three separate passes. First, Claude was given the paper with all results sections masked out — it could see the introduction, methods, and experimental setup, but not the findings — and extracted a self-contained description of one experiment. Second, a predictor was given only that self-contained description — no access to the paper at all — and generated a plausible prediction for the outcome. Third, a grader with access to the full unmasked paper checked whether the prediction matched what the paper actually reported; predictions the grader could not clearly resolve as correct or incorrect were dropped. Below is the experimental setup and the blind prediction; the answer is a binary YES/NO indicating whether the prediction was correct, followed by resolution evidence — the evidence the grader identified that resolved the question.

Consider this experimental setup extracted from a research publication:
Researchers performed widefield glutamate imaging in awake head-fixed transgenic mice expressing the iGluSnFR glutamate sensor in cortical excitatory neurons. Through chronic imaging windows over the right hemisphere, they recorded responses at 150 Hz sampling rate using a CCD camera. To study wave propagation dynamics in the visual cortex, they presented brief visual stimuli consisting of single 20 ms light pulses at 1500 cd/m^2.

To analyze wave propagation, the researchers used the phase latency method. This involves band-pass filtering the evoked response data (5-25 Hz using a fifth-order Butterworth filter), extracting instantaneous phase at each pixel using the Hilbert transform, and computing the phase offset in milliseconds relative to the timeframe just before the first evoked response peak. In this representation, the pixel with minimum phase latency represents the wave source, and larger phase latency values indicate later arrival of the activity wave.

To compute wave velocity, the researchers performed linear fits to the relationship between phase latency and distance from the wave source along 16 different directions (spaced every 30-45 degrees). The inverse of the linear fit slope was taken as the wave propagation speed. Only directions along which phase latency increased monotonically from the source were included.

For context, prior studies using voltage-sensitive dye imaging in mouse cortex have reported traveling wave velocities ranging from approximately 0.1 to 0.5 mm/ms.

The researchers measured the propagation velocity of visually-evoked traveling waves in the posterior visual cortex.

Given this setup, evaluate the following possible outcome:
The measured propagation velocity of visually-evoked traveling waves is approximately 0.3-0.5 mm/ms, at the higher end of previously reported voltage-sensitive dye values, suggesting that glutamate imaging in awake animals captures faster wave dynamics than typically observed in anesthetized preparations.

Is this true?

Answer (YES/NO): NO